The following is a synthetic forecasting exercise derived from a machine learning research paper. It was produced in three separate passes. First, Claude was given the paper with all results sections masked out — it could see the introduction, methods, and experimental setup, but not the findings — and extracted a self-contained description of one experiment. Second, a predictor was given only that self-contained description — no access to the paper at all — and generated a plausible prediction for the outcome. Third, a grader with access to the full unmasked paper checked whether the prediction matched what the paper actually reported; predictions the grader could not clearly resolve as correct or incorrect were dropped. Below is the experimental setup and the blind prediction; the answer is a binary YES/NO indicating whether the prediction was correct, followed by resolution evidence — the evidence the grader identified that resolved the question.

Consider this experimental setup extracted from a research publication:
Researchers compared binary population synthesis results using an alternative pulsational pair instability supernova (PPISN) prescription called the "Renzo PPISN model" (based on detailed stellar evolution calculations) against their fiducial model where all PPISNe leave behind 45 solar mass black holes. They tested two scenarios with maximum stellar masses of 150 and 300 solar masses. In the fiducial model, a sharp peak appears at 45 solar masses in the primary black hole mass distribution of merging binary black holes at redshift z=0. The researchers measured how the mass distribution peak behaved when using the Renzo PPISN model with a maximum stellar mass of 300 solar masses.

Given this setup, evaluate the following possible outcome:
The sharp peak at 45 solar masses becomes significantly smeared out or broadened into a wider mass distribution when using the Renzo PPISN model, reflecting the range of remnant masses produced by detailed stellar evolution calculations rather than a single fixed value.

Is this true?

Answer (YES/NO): NO